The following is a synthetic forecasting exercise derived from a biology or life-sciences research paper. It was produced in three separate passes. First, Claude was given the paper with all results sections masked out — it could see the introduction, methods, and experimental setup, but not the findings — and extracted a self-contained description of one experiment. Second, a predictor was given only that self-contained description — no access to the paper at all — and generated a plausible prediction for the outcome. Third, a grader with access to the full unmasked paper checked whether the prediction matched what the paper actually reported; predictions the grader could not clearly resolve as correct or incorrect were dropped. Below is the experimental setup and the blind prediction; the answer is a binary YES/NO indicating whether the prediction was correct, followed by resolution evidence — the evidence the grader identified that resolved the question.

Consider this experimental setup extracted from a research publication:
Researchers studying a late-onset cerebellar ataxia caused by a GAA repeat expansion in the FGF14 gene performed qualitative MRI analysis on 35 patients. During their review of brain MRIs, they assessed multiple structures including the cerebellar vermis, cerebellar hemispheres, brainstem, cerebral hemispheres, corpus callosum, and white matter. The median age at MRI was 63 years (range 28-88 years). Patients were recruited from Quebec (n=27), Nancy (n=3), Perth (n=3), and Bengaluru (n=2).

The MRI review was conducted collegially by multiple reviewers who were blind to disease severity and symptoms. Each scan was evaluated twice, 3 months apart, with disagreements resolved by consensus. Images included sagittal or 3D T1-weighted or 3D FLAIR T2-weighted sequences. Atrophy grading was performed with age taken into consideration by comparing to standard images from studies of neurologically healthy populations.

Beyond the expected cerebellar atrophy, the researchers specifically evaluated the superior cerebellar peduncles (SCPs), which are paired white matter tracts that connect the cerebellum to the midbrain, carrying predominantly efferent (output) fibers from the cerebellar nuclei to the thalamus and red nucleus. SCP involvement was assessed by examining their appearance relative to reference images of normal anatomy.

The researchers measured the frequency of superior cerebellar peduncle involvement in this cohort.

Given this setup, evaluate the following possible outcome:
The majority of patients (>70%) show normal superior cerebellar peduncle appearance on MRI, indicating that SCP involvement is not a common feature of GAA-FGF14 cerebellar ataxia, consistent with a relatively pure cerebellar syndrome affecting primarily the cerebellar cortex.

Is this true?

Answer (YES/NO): NO